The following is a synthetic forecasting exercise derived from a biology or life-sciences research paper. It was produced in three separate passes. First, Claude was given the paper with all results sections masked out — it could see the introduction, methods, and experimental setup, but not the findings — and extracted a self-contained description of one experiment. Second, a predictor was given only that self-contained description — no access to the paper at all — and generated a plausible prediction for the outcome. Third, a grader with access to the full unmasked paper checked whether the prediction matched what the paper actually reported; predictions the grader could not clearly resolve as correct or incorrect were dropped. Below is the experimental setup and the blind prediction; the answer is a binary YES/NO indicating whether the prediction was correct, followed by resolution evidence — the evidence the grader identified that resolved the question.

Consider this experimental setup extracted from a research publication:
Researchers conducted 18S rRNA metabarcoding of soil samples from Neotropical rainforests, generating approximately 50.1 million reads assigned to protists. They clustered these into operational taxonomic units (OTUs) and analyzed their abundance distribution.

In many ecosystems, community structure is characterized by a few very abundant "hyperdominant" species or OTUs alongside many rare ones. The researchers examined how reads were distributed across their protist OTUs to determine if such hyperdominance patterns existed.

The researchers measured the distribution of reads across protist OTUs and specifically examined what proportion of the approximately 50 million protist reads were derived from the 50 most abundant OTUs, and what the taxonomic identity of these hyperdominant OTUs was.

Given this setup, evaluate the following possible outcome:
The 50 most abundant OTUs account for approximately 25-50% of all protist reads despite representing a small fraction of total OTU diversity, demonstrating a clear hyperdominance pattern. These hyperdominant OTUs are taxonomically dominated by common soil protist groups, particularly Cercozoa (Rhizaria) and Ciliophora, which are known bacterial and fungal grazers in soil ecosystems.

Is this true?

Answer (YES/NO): NO